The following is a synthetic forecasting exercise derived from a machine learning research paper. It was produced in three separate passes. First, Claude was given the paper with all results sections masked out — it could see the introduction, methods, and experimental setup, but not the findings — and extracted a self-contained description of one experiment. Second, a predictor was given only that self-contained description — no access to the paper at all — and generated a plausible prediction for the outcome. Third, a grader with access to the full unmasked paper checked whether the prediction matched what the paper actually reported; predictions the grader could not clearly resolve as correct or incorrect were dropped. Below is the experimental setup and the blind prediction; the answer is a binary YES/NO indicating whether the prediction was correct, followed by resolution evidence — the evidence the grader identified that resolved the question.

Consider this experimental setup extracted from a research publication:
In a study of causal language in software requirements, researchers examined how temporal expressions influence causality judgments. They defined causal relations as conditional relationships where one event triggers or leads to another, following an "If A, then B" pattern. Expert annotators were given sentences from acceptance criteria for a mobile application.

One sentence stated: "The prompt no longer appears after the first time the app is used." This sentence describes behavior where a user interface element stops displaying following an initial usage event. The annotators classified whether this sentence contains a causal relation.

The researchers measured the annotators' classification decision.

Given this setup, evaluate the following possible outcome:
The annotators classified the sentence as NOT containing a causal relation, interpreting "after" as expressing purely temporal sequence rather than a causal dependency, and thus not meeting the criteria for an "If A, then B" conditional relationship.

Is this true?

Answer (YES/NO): NO